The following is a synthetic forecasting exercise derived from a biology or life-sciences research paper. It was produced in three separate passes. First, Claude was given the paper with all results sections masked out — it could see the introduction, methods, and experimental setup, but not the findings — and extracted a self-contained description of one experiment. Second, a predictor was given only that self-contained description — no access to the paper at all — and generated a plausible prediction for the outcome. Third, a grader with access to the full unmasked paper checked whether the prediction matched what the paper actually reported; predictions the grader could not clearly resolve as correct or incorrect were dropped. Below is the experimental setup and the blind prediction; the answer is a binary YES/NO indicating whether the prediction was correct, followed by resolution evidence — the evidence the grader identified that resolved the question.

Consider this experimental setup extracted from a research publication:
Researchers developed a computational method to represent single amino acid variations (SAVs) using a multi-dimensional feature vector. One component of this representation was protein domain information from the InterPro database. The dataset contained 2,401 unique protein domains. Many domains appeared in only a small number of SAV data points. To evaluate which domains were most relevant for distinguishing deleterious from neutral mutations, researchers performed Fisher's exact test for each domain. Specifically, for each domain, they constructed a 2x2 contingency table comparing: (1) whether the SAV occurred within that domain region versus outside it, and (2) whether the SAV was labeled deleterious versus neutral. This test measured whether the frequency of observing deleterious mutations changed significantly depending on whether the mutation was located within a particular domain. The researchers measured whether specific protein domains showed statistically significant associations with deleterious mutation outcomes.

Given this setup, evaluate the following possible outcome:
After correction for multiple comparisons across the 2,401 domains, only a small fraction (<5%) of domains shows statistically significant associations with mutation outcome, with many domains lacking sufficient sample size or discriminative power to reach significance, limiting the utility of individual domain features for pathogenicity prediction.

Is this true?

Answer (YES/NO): NO